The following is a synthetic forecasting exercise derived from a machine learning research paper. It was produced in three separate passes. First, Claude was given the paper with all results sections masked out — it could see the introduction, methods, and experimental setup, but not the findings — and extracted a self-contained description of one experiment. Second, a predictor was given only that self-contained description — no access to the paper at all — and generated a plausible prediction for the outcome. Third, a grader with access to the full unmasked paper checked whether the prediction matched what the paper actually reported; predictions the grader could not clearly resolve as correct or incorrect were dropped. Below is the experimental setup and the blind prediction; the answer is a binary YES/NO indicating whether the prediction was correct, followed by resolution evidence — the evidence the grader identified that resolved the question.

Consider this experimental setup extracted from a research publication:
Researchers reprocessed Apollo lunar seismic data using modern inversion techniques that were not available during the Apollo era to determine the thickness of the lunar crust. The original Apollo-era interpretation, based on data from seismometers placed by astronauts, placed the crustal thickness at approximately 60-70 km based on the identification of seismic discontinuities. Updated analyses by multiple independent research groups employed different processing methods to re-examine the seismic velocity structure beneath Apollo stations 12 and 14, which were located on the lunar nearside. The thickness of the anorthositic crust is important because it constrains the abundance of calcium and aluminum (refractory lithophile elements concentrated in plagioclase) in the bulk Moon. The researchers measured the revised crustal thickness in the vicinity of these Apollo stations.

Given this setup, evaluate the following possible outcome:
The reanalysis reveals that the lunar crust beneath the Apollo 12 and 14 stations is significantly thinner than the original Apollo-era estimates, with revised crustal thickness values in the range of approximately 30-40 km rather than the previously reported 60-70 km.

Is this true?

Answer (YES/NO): YES